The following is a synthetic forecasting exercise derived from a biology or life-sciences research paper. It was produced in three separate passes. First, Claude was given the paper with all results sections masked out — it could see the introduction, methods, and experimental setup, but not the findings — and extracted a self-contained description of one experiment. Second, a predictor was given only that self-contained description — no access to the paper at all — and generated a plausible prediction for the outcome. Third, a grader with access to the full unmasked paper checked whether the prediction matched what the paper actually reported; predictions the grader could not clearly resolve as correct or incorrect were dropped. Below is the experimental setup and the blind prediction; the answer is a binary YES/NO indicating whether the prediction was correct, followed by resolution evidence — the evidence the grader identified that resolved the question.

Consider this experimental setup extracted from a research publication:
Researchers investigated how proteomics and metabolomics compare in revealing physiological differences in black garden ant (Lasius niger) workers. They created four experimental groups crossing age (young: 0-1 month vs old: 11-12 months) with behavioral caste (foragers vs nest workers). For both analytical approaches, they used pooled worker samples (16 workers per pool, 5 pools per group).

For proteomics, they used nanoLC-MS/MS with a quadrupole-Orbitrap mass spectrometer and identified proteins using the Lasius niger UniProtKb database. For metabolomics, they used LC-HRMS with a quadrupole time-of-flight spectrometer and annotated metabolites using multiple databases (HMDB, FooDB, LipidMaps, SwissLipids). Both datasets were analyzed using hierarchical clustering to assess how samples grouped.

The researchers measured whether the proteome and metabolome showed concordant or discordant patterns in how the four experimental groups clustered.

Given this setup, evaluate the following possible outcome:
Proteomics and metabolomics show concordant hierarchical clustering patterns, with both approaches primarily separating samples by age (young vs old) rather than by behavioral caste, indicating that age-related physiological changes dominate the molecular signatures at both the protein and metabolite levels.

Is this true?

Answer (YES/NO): NO